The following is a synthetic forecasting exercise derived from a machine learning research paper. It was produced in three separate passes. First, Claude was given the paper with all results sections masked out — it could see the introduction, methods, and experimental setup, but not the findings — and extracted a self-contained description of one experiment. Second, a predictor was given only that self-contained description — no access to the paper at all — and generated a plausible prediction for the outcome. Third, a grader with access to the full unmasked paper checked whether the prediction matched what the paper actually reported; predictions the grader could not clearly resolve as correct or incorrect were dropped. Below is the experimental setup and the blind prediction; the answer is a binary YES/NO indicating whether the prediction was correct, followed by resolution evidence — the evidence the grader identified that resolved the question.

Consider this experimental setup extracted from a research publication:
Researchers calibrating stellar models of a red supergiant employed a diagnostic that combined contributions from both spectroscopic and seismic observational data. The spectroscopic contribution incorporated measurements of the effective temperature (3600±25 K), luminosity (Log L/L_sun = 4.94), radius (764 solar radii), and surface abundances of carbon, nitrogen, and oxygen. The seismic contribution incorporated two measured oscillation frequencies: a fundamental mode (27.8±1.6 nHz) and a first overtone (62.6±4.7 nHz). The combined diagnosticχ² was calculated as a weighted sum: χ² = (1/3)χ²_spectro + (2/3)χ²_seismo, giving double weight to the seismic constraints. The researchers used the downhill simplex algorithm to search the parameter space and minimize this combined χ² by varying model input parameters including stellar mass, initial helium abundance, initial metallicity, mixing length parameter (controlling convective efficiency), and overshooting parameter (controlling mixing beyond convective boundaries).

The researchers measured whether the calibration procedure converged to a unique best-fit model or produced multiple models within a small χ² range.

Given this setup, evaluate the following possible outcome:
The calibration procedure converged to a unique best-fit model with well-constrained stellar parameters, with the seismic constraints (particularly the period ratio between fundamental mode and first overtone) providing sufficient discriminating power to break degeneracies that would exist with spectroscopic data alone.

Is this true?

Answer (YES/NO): NO